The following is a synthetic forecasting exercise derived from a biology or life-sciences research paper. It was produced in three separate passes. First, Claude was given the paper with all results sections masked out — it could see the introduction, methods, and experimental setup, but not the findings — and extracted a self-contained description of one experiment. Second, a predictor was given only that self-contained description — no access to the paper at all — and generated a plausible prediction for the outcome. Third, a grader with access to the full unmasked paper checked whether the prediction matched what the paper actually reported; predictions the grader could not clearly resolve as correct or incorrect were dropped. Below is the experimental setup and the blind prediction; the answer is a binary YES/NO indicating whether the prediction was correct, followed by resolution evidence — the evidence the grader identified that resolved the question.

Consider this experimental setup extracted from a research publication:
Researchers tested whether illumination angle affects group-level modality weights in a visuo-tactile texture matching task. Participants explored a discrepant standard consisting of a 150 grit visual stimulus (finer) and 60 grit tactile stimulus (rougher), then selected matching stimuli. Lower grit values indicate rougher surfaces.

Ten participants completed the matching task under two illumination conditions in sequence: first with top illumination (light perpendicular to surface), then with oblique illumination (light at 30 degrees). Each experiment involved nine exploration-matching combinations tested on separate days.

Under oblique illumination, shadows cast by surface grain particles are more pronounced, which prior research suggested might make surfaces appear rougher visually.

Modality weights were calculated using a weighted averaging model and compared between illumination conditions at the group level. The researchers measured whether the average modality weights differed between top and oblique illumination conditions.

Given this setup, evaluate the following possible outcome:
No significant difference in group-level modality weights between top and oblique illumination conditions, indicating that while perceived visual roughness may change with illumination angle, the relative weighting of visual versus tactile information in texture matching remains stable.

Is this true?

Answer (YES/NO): YES